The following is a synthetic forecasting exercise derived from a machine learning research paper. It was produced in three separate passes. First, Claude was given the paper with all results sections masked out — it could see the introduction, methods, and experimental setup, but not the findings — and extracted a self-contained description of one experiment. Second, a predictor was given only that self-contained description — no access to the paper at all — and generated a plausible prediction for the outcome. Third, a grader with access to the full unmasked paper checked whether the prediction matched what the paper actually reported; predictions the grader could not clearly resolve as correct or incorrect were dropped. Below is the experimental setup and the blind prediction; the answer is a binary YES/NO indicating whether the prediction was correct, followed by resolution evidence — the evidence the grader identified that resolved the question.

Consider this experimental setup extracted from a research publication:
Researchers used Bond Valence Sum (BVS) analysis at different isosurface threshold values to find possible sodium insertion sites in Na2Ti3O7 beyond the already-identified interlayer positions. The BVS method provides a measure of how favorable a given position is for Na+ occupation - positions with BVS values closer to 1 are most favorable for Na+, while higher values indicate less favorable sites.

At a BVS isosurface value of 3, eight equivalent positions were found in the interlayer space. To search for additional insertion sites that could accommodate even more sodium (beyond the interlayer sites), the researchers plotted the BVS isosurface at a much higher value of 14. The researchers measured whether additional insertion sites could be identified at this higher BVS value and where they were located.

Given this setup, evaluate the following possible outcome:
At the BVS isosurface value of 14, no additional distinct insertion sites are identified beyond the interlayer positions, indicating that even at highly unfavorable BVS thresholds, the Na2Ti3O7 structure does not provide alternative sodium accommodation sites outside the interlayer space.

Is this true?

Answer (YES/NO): NO